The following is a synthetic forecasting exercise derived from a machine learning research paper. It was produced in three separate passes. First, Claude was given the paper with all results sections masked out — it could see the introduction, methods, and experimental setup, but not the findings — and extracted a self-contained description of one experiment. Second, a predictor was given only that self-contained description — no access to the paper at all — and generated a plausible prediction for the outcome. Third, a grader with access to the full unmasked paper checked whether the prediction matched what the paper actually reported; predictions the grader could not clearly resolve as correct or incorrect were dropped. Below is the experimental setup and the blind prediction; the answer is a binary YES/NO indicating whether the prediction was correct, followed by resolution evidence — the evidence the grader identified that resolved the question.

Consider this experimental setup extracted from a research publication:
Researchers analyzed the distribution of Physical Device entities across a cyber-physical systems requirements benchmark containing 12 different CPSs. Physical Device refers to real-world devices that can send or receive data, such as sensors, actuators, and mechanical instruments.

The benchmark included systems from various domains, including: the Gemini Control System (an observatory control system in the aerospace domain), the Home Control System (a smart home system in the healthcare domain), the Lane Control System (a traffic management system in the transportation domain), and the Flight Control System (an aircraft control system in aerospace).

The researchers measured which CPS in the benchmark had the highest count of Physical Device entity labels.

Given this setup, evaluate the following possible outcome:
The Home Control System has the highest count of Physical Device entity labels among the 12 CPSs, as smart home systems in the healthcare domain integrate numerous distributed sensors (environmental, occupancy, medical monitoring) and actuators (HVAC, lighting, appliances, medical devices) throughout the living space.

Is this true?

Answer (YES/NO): NO